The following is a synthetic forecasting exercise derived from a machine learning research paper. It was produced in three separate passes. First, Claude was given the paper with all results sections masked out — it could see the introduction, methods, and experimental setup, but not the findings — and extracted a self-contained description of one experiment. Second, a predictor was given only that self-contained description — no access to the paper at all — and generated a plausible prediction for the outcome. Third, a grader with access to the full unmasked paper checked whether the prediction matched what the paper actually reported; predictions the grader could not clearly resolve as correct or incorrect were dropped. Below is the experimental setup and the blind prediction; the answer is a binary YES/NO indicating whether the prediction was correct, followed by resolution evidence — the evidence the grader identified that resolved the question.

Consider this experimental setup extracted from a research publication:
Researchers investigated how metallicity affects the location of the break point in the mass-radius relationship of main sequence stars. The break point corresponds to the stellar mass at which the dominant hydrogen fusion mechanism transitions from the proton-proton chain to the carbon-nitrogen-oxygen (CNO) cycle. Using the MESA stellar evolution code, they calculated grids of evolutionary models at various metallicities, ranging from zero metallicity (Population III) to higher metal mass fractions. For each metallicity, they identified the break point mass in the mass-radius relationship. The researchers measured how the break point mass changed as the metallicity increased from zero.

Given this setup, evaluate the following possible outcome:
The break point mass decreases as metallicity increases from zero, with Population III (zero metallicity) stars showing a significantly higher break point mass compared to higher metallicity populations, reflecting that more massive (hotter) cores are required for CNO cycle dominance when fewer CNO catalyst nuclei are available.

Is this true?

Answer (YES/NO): YES